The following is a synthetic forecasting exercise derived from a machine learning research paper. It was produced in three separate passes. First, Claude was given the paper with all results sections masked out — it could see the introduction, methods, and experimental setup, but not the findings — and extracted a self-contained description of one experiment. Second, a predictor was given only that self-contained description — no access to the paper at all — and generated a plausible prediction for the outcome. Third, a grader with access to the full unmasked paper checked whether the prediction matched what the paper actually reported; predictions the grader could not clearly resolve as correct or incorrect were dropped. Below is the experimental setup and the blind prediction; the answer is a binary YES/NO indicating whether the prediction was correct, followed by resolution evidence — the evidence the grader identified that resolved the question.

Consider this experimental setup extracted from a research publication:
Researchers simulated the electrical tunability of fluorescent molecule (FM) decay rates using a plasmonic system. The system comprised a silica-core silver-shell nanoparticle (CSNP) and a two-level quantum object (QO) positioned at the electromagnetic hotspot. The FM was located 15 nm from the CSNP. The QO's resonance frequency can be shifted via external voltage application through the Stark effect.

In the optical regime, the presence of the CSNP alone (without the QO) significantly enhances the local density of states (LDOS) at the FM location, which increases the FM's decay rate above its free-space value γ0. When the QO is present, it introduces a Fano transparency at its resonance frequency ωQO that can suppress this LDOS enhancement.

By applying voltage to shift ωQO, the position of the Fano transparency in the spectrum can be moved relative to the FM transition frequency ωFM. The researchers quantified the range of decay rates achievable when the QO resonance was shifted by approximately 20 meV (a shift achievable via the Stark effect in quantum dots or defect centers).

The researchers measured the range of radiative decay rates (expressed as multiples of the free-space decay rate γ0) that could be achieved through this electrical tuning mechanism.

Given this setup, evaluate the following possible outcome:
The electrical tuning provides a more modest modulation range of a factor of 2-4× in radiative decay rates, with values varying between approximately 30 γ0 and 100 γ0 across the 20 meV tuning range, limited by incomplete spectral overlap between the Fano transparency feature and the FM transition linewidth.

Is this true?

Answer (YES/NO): NO